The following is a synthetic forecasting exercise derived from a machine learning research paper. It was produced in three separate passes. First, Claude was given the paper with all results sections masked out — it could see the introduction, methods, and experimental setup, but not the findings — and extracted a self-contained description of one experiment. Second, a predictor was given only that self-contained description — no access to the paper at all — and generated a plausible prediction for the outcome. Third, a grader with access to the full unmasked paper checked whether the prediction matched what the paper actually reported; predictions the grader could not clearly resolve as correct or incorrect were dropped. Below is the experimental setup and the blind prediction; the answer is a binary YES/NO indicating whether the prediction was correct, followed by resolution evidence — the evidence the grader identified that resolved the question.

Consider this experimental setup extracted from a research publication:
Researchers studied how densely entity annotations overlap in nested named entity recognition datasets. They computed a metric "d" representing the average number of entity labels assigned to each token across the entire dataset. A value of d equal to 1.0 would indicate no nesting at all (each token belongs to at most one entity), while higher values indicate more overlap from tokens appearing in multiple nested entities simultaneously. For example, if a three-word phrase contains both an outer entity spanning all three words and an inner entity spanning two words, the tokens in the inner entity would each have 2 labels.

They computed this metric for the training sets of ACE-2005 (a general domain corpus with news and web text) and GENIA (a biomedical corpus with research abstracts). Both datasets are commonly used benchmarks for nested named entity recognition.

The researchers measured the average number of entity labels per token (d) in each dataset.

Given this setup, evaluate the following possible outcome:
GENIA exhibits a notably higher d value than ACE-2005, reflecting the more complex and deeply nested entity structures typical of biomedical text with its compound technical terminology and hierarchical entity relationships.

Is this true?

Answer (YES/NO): NO